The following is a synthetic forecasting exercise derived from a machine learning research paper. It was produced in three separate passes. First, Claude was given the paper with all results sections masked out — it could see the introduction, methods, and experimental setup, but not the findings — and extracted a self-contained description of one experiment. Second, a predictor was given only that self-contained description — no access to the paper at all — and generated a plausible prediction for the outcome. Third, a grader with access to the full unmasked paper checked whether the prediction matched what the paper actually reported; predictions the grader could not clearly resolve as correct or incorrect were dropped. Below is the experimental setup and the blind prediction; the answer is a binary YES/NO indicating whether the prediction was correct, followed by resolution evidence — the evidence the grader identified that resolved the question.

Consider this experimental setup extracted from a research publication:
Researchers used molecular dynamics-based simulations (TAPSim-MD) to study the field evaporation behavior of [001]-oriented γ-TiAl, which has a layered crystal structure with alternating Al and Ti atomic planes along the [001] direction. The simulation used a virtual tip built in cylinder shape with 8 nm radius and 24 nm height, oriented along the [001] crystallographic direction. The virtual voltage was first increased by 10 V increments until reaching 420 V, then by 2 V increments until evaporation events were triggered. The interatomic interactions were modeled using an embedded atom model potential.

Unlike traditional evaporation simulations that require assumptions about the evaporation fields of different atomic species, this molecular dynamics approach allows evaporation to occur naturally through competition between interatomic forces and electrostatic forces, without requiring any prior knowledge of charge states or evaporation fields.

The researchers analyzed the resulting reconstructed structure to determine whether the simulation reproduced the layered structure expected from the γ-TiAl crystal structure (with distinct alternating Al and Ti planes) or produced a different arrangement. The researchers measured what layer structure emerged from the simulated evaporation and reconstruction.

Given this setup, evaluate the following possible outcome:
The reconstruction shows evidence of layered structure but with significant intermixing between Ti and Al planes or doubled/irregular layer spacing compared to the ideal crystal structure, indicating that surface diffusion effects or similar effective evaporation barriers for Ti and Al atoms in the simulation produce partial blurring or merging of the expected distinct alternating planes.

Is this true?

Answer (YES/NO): NO